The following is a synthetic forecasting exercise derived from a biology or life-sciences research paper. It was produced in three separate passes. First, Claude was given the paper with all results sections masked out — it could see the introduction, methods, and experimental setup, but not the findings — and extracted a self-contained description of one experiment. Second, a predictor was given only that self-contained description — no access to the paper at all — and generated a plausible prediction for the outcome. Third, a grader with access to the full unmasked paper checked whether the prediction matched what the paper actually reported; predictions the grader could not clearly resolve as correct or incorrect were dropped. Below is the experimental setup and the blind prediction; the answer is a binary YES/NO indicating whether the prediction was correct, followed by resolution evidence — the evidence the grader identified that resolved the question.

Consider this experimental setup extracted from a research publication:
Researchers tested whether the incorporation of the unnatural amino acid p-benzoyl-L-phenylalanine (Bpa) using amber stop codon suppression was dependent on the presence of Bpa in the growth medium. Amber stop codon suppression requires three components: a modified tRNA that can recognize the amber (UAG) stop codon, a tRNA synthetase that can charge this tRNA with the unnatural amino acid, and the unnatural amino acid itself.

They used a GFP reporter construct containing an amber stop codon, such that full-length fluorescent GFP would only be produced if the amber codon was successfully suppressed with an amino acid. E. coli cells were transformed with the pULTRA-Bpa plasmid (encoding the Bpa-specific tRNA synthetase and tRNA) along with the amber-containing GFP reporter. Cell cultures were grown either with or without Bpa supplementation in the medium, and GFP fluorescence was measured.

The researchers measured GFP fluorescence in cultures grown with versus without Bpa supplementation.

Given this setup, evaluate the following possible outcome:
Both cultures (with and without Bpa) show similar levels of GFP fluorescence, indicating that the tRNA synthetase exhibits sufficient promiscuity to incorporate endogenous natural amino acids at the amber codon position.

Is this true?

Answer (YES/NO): NO